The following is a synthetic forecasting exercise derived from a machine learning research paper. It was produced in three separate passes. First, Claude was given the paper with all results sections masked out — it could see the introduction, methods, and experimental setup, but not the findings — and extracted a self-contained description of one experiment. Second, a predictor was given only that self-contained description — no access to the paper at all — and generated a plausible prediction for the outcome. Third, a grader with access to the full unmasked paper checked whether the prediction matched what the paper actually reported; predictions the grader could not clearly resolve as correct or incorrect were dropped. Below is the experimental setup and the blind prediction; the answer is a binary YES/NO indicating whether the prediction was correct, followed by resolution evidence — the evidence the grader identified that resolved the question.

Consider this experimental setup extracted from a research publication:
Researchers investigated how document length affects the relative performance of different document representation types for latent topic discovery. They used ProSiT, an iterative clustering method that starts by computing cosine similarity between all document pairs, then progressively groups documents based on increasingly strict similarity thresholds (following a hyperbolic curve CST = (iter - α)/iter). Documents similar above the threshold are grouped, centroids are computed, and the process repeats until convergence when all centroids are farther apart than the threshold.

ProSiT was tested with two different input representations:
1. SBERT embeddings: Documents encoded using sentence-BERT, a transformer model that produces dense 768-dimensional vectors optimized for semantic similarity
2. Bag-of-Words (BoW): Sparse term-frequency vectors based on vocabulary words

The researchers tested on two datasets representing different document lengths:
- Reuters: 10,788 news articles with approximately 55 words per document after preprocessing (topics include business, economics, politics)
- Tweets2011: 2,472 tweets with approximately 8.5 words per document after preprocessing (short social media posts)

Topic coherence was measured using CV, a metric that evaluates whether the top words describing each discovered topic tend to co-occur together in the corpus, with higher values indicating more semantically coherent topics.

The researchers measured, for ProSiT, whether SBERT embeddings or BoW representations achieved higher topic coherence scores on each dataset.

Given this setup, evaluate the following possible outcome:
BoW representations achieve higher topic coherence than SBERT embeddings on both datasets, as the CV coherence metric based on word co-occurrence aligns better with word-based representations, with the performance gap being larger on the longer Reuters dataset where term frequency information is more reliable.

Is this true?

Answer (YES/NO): NO